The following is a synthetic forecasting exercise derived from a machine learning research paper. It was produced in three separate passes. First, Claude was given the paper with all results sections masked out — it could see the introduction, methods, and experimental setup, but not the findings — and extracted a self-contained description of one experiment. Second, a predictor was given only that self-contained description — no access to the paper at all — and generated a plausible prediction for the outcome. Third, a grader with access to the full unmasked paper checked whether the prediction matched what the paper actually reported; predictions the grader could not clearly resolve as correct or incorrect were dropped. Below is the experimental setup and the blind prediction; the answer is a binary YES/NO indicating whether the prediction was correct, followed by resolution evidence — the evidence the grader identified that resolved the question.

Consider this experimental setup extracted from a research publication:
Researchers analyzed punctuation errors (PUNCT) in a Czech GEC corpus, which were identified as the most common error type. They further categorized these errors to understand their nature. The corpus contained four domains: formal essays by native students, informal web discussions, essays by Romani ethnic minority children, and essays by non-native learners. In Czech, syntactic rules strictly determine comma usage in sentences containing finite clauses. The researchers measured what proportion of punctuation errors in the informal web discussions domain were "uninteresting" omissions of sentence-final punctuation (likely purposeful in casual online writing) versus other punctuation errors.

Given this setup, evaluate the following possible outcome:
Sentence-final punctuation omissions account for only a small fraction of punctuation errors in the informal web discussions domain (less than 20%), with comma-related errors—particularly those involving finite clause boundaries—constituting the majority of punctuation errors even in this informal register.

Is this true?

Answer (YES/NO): NO